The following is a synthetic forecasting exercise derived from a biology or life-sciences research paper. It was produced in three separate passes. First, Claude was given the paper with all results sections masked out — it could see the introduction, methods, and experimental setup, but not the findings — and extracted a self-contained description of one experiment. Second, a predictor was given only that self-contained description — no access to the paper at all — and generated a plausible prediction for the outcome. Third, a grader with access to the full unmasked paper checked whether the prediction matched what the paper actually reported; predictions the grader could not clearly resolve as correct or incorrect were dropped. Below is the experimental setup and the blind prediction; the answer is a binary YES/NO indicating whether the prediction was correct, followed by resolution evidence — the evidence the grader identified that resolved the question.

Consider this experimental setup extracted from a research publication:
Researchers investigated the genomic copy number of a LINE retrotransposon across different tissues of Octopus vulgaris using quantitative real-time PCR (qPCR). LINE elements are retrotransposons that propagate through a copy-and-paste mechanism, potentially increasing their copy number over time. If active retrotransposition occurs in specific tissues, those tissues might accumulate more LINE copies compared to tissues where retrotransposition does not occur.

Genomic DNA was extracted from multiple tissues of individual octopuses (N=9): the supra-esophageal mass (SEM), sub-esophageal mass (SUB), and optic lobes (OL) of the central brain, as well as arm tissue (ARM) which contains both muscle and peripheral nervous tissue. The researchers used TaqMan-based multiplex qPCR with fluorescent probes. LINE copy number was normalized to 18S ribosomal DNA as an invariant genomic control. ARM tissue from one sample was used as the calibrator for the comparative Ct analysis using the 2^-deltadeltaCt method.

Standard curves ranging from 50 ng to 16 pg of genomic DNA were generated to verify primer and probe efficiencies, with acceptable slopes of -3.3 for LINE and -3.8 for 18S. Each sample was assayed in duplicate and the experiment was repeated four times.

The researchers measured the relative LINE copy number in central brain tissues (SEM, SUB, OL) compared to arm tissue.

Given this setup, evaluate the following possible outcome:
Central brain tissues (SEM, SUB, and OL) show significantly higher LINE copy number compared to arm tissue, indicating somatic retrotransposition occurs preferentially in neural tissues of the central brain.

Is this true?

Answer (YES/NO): NO